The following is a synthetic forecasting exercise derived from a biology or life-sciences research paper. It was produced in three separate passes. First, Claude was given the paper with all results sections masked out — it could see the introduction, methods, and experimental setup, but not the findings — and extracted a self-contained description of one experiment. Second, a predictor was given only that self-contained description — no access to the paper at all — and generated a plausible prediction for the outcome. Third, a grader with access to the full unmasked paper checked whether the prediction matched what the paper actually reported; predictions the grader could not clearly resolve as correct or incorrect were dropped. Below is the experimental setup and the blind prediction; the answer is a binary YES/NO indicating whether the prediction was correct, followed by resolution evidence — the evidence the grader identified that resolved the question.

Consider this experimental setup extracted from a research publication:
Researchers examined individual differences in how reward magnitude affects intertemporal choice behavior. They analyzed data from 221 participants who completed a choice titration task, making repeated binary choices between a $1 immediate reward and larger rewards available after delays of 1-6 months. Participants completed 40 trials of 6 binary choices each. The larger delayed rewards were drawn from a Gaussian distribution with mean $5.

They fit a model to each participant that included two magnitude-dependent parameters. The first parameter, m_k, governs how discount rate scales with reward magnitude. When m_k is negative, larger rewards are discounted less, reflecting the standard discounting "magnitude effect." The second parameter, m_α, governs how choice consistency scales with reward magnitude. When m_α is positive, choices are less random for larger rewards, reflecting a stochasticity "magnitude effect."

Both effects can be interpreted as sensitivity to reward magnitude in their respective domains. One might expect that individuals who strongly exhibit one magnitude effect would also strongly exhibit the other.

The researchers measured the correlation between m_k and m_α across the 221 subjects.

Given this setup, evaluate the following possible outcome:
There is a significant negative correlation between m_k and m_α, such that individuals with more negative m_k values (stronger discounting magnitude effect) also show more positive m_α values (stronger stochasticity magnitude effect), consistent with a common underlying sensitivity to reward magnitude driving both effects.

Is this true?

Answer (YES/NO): YES